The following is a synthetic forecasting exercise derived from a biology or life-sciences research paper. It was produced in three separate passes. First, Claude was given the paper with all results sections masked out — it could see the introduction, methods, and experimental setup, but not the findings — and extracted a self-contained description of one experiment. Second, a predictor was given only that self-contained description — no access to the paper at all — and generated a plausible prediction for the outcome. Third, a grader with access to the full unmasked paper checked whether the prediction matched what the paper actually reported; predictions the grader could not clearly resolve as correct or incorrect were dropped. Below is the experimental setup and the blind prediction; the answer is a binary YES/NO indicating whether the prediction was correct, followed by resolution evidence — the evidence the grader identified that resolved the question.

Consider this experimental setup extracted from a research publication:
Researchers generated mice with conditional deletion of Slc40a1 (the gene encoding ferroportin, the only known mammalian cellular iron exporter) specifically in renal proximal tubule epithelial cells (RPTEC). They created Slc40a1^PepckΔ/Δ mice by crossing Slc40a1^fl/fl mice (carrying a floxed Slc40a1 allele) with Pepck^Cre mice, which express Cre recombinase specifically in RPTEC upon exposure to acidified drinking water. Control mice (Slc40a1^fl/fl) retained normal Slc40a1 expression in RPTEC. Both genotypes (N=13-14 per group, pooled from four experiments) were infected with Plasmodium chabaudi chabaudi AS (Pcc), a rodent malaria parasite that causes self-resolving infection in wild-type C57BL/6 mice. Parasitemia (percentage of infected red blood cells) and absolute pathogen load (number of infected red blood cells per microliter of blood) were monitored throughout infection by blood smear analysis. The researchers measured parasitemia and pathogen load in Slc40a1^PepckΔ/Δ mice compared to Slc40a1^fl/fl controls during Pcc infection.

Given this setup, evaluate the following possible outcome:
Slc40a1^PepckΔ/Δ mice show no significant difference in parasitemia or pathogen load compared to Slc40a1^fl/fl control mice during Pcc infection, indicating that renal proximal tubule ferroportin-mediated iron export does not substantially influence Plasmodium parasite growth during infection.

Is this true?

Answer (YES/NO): YES